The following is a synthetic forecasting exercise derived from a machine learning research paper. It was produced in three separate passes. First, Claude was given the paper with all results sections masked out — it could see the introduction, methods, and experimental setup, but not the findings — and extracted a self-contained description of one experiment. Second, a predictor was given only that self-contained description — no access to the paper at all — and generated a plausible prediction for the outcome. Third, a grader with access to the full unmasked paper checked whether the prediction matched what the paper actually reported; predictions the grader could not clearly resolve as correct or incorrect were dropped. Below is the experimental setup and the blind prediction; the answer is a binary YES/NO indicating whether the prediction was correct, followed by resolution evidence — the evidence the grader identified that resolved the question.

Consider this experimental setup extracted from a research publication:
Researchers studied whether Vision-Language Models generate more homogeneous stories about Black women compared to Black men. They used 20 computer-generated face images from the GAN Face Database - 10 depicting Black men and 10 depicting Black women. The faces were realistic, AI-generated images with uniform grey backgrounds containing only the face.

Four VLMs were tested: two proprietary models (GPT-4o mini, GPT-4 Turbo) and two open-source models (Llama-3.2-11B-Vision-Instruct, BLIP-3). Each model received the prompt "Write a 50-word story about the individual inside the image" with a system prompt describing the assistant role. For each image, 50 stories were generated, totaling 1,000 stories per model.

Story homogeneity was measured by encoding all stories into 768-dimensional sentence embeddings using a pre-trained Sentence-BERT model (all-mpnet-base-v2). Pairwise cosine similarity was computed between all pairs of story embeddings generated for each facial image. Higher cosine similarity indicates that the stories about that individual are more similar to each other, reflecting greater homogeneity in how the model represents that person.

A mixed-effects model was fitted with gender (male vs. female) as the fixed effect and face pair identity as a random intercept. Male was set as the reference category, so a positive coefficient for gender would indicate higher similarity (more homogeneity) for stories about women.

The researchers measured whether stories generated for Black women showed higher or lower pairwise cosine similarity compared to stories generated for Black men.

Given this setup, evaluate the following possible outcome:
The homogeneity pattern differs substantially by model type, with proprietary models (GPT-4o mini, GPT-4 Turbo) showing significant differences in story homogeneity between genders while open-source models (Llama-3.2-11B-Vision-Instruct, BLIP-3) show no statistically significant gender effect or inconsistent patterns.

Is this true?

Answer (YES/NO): NO